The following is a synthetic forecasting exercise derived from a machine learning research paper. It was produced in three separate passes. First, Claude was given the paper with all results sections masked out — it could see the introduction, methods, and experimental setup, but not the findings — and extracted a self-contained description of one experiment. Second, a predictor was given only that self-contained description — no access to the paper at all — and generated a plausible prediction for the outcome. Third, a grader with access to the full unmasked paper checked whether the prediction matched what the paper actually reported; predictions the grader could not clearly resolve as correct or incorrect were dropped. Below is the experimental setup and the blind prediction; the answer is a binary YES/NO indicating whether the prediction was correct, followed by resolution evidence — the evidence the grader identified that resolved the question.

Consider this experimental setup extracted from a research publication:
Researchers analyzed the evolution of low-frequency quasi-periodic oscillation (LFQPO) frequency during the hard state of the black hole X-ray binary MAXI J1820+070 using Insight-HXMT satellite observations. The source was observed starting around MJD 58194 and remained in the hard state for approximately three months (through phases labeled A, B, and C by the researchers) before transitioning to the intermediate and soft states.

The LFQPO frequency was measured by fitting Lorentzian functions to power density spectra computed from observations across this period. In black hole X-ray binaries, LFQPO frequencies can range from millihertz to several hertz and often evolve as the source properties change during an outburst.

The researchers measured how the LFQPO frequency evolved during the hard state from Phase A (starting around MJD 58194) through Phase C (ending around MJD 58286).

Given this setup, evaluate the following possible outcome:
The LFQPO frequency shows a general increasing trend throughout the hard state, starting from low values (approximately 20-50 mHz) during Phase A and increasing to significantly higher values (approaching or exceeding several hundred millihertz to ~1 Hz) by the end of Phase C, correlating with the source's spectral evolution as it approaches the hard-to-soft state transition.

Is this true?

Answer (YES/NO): NO